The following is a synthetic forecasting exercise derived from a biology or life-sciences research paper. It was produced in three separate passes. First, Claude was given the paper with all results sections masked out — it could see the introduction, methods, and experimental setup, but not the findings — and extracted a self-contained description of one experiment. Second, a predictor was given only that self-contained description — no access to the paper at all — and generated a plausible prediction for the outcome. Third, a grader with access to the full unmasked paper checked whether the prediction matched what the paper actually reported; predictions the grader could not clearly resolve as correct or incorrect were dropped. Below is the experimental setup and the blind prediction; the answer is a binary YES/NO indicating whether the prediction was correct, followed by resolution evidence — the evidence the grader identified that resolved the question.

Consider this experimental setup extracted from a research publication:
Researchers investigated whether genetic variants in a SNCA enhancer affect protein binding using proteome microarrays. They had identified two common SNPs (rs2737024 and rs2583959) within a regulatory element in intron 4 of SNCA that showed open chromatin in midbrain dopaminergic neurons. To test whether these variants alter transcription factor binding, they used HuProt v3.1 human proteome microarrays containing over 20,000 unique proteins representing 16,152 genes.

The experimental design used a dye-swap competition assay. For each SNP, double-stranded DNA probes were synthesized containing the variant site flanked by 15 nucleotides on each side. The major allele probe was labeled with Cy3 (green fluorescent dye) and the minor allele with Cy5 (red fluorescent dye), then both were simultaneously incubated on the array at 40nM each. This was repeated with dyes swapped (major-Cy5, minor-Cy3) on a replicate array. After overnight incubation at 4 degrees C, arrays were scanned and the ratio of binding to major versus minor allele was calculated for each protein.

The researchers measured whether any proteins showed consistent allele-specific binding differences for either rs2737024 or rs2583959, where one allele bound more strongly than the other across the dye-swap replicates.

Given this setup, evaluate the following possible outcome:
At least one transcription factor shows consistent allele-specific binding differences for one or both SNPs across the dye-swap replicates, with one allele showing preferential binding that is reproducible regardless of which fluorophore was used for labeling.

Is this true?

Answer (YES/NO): YES